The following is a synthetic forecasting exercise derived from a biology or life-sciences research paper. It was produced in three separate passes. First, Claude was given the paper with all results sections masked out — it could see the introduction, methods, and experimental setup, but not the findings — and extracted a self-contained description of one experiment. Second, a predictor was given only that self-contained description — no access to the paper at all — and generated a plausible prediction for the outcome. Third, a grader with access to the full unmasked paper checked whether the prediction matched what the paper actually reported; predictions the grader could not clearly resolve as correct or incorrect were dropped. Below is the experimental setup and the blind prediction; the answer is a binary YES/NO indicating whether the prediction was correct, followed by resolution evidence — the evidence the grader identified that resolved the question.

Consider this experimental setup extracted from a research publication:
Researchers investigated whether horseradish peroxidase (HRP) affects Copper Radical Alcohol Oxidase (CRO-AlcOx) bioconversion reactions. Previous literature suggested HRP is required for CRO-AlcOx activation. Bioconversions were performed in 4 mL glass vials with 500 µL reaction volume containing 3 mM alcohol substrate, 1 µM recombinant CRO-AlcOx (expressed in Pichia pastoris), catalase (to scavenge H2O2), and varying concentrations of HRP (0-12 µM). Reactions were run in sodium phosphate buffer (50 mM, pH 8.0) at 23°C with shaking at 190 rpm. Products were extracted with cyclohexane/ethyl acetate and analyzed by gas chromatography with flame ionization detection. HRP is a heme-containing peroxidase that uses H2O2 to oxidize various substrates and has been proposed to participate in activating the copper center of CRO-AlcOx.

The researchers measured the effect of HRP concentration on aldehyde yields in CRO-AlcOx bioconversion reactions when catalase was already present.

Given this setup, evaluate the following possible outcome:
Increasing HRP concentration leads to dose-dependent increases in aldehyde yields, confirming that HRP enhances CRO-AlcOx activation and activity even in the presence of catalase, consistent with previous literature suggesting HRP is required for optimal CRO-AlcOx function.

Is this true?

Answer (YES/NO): NO